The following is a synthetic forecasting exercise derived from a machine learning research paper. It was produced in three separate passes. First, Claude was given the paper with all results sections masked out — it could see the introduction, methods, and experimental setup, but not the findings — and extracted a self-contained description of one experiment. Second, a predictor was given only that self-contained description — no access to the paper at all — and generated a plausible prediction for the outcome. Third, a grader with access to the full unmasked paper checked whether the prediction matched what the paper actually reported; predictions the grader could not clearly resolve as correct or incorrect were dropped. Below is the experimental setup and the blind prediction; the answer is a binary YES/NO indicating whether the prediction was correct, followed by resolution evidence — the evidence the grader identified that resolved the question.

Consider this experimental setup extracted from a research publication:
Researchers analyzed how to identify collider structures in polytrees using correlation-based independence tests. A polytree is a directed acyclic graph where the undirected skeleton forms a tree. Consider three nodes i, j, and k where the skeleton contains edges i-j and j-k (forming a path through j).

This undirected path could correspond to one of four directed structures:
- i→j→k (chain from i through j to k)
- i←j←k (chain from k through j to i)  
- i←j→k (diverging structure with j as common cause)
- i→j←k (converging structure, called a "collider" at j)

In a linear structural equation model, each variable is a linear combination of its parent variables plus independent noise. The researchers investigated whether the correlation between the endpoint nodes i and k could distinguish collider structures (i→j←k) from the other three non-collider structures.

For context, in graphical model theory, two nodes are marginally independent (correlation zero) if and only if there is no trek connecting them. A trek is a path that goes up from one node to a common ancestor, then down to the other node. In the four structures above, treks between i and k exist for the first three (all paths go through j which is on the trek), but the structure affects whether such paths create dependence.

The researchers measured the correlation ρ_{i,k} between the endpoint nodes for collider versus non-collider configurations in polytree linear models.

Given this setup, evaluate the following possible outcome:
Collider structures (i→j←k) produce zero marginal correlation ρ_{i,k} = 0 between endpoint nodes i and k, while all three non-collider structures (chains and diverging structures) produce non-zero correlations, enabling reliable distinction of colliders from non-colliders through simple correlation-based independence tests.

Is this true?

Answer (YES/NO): YES